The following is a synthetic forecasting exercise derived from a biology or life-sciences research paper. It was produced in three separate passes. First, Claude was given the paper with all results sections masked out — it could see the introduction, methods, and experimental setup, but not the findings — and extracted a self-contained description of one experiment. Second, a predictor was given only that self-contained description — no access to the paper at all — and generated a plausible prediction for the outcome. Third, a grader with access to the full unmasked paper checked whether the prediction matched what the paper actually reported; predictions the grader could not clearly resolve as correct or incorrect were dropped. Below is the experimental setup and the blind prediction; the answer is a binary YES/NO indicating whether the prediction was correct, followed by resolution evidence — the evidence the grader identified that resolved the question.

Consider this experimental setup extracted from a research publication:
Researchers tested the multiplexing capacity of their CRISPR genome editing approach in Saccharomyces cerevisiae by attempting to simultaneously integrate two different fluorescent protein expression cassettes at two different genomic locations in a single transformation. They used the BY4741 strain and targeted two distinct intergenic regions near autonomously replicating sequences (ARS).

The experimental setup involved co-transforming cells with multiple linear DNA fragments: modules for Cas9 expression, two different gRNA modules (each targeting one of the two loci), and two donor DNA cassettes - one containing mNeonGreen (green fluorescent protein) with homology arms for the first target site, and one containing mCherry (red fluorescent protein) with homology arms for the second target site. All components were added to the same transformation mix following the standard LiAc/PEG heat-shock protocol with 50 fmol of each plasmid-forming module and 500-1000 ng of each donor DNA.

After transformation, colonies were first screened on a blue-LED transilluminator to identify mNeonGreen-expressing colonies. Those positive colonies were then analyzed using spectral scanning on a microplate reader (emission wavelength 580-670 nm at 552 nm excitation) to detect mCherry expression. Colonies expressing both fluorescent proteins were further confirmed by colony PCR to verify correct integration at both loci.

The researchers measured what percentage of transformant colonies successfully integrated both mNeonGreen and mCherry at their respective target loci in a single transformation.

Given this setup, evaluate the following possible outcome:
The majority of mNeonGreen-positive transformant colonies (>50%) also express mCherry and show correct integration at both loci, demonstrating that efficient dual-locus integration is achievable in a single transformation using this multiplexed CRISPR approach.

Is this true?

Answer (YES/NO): NO